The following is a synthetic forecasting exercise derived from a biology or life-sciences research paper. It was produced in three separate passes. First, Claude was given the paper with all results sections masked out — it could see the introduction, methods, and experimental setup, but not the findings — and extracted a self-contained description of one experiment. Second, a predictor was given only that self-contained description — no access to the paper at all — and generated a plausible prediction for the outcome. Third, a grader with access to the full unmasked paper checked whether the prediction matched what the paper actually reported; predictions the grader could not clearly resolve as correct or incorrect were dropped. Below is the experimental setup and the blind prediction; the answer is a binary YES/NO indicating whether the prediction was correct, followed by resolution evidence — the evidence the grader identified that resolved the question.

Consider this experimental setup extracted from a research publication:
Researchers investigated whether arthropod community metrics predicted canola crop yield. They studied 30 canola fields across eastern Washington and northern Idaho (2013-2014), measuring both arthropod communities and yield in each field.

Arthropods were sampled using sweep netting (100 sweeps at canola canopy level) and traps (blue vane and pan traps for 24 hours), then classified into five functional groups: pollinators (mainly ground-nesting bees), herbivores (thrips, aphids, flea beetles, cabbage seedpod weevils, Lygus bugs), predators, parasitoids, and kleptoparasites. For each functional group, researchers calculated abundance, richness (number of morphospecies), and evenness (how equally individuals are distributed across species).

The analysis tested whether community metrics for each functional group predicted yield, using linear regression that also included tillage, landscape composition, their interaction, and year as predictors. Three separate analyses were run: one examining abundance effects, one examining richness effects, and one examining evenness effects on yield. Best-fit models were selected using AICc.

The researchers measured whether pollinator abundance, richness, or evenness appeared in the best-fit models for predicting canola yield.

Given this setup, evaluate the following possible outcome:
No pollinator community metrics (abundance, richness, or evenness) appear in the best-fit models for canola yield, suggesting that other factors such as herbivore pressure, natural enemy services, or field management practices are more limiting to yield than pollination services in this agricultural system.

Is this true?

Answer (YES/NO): YES